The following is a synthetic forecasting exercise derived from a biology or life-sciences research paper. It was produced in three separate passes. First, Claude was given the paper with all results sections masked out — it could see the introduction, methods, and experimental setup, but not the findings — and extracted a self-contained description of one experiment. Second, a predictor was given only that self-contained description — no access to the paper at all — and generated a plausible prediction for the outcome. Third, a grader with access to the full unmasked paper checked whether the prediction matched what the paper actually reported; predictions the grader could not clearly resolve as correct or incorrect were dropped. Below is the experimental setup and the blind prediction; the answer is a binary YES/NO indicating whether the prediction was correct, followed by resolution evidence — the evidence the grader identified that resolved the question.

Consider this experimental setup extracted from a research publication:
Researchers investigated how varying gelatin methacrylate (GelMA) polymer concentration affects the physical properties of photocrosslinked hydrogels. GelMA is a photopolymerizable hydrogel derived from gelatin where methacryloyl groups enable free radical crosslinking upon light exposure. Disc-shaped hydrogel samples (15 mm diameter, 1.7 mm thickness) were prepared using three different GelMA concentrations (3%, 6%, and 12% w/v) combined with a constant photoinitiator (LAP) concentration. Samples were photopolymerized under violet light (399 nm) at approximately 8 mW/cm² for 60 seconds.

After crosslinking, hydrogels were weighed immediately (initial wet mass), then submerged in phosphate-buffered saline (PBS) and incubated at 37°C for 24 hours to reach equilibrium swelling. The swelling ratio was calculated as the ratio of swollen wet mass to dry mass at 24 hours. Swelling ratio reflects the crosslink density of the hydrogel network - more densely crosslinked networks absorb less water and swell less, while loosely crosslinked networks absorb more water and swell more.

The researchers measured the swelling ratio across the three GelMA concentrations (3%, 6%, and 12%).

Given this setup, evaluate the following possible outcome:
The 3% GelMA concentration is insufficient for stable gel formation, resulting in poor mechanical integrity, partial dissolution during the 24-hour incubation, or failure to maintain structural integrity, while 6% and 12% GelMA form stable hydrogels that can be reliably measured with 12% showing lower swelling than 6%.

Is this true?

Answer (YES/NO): NO